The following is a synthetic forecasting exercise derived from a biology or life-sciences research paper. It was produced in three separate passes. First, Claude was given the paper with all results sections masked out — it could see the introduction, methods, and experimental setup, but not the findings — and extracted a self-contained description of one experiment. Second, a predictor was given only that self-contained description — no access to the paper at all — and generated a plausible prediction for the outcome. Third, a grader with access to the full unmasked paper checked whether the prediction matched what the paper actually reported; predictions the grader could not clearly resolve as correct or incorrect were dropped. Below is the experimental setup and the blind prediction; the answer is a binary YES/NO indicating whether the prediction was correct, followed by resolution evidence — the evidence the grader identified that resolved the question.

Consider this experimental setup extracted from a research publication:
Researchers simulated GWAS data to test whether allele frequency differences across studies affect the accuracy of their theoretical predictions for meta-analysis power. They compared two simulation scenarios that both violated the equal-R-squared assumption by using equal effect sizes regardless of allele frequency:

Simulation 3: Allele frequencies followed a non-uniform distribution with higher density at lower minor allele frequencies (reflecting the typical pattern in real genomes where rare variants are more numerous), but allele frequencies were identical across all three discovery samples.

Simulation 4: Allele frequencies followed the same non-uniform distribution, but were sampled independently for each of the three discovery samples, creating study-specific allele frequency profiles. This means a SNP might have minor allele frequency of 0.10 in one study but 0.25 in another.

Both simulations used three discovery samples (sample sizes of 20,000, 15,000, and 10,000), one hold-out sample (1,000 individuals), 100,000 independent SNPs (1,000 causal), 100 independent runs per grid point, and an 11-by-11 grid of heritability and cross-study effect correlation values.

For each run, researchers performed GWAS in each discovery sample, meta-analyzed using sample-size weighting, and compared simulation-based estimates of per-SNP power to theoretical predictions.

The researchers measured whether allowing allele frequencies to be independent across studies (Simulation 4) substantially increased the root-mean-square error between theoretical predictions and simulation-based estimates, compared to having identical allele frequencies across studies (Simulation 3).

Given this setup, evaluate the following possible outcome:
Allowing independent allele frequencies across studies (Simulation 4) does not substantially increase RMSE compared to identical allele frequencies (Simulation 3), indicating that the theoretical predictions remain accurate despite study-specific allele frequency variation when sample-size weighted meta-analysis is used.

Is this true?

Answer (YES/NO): YES